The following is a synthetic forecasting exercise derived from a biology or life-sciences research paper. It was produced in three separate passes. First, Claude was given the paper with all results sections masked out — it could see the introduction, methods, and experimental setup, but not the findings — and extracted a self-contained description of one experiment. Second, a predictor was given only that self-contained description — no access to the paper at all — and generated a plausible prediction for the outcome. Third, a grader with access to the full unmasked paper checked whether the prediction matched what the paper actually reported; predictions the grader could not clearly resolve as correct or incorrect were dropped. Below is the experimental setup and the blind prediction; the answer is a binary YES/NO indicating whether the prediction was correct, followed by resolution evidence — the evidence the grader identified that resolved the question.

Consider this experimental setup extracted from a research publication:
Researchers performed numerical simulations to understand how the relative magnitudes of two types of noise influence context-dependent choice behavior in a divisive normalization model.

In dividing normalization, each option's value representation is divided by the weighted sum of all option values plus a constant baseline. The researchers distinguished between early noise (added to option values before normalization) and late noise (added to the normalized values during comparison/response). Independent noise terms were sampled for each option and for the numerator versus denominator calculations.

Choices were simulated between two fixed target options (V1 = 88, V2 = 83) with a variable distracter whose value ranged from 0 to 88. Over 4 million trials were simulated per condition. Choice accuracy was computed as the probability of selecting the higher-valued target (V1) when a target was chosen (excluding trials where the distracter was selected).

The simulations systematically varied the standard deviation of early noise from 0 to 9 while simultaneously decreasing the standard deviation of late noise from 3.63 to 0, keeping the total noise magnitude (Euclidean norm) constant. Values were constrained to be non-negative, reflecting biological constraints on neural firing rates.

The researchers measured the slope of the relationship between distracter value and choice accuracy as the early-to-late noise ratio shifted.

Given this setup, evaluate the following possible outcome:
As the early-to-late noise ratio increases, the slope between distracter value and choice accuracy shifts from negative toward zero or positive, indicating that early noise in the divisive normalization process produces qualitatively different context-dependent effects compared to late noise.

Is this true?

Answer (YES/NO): YES